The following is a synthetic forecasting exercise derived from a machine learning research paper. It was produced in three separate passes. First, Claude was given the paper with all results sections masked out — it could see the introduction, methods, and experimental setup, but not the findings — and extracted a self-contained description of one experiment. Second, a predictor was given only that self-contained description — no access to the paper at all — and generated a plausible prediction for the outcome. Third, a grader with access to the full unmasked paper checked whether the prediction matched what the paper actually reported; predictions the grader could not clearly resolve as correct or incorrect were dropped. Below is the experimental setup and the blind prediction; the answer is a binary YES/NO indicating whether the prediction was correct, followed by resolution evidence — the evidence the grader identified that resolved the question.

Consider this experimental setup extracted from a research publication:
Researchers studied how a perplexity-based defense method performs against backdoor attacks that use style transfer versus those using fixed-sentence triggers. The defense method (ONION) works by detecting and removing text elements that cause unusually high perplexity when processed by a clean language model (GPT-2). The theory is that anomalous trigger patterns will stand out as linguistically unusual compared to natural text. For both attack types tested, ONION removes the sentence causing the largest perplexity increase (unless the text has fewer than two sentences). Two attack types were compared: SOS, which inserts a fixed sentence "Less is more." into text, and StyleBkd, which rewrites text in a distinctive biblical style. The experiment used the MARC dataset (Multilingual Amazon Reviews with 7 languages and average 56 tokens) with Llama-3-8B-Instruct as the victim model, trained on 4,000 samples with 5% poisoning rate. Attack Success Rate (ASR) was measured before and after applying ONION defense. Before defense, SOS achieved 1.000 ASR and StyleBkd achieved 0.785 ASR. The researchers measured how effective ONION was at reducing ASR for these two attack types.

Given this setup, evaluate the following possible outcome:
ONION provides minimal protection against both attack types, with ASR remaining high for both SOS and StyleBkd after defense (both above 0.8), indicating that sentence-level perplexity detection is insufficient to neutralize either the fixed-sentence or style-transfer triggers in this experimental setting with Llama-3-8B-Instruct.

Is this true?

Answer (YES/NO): NO